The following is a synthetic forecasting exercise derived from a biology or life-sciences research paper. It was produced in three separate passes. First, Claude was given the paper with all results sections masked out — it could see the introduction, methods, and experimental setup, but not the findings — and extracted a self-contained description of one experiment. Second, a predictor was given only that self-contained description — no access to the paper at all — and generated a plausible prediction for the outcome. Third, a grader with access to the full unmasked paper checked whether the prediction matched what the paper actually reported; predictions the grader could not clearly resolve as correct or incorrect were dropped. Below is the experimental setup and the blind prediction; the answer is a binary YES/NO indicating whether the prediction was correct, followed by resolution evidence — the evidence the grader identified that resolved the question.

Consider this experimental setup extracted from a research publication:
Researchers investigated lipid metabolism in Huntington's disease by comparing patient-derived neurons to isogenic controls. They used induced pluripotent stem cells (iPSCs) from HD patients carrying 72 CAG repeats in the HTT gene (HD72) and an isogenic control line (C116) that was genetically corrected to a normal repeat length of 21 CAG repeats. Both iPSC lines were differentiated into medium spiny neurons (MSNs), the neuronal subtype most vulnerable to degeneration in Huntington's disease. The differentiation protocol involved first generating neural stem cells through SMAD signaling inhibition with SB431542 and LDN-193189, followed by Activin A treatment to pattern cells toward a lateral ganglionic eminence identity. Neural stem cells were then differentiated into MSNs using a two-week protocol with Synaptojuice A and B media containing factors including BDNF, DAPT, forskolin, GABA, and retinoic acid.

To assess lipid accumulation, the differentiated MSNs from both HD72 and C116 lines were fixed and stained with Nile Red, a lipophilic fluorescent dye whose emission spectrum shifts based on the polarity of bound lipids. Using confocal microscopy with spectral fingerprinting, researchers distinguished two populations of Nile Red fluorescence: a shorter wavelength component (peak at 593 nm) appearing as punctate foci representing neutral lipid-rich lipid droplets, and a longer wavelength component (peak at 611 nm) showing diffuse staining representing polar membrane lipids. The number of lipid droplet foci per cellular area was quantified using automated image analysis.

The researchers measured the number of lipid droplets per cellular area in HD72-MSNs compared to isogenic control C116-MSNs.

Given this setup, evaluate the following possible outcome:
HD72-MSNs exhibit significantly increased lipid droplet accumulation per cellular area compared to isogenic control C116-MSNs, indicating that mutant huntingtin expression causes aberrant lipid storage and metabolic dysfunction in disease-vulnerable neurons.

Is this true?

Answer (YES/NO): YES